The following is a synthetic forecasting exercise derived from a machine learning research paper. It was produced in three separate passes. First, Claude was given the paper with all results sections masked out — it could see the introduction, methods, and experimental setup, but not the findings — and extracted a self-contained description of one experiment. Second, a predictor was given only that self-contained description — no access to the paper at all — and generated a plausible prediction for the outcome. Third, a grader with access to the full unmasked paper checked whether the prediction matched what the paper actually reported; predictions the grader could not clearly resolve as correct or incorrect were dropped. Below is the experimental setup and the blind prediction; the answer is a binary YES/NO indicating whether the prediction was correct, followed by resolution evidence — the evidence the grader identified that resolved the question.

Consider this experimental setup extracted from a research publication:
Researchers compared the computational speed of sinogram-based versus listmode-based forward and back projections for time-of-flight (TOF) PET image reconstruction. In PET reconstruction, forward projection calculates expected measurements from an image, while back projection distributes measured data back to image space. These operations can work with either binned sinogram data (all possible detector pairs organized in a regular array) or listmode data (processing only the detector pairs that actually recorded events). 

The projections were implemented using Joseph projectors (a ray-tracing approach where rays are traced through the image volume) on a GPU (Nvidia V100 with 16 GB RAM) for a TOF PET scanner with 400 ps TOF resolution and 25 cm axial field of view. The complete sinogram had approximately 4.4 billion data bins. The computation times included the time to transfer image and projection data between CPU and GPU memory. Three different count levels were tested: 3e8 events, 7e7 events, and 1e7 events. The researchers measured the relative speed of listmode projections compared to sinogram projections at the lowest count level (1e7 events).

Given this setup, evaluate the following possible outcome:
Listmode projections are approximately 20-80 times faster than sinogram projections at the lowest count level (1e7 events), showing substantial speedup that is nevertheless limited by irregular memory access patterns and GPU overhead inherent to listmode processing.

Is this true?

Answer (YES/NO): NO